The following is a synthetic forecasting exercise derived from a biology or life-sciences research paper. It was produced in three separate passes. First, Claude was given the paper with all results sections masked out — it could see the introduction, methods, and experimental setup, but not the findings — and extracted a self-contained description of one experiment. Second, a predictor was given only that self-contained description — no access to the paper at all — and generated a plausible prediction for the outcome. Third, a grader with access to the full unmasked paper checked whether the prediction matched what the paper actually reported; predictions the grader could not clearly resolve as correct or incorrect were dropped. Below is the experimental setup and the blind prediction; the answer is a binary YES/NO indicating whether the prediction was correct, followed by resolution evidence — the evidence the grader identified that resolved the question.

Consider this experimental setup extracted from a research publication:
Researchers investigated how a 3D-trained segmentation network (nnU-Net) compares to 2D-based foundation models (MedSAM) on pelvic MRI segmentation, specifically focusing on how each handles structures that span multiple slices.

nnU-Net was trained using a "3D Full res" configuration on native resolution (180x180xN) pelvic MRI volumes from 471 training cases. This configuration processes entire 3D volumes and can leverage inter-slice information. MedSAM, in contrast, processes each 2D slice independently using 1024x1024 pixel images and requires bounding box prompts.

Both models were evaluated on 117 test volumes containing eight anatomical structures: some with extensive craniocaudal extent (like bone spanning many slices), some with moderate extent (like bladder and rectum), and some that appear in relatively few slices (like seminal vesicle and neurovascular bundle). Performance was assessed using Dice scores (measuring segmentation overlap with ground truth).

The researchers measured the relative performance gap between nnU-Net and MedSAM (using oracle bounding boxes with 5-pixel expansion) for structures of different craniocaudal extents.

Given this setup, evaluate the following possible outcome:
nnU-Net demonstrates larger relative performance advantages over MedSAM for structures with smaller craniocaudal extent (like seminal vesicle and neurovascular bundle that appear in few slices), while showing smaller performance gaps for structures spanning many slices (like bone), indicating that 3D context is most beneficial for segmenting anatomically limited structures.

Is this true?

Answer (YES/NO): NO